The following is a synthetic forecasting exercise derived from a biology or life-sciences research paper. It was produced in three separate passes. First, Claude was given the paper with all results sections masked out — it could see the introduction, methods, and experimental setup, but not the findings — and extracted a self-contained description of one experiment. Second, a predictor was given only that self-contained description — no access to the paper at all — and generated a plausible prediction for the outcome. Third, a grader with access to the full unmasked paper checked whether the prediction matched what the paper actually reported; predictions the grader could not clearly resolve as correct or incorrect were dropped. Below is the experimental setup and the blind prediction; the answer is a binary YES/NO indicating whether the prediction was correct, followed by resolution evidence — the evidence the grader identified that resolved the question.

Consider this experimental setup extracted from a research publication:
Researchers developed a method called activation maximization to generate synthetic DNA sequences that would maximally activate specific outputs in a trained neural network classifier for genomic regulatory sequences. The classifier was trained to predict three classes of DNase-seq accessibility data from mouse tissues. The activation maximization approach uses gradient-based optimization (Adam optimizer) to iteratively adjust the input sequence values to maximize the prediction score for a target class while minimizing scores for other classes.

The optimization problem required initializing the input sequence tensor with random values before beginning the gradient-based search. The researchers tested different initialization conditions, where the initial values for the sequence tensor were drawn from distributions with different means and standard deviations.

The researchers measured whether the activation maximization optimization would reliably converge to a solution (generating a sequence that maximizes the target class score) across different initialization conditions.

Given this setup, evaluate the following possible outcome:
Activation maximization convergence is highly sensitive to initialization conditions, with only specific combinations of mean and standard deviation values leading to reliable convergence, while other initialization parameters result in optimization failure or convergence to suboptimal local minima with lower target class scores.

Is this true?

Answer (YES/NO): YES